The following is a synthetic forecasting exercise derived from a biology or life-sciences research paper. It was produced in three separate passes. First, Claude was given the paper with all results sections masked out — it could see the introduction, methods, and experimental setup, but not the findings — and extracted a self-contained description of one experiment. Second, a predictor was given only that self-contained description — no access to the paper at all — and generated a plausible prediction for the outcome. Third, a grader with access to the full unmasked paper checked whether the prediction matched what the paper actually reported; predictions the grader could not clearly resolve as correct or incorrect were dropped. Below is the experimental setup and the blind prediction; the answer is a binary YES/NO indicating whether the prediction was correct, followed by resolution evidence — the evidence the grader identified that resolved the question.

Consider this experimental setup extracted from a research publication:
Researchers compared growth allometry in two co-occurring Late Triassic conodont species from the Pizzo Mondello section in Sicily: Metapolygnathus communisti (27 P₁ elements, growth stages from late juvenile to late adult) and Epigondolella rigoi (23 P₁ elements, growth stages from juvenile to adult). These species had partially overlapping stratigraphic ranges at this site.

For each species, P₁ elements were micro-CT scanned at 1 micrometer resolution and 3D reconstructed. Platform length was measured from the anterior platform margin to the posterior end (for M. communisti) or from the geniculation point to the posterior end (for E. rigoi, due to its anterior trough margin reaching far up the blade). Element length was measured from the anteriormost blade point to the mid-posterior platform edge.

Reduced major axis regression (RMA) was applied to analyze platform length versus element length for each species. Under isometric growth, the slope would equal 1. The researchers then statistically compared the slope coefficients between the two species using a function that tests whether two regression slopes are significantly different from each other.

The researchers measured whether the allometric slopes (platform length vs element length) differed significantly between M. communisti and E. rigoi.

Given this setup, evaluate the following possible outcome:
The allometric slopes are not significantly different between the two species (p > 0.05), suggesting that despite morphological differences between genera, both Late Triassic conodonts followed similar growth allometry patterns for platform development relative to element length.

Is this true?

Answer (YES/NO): YES